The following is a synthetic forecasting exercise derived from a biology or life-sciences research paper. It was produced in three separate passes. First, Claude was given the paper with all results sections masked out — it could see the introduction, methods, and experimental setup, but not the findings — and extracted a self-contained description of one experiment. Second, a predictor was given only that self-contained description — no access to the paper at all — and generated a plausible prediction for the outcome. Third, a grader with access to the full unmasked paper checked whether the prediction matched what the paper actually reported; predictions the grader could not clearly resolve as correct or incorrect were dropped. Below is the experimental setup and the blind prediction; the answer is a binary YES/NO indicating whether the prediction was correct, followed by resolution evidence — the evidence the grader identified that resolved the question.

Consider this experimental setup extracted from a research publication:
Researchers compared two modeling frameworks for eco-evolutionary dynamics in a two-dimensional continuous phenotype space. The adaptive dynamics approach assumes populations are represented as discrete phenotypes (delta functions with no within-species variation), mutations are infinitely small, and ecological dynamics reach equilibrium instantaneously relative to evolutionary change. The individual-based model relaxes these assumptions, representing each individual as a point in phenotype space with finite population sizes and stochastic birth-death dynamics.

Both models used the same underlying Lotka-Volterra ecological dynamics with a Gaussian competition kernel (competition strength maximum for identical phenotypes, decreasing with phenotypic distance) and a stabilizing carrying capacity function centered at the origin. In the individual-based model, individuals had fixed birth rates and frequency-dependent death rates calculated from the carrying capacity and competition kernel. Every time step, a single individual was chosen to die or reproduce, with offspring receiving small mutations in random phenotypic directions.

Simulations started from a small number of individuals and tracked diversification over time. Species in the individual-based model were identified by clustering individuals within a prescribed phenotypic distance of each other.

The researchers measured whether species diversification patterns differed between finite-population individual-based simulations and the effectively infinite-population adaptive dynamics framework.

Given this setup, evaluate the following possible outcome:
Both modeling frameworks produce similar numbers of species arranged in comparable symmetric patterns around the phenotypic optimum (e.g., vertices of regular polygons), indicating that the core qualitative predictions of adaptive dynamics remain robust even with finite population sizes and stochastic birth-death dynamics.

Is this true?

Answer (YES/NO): YES